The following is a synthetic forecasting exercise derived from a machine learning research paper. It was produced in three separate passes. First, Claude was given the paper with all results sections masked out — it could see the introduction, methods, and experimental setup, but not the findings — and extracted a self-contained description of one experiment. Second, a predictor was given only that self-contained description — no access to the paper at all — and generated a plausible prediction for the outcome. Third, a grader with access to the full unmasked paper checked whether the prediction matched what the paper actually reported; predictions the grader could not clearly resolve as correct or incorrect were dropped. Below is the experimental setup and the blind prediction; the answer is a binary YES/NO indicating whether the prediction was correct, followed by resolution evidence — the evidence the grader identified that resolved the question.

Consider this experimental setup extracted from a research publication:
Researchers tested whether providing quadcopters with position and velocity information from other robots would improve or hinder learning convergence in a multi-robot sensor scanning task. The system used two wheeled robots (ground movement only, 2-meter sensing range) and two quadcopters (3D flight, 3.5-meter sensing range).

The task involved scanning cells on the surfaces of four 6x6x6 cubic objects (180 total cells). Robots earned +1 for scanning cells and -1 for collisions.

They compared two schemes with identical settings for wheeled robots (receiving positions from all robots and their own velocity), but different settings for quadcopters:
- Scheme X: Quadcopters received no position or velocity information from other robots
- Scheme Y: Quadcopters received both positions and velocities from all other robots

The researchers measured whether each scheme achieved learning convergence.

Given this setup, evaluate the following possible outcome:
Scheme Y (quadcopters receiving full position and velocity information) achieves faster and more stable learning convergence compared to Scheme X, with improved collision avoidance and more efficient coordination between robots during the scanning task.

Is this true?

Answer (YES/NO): NO